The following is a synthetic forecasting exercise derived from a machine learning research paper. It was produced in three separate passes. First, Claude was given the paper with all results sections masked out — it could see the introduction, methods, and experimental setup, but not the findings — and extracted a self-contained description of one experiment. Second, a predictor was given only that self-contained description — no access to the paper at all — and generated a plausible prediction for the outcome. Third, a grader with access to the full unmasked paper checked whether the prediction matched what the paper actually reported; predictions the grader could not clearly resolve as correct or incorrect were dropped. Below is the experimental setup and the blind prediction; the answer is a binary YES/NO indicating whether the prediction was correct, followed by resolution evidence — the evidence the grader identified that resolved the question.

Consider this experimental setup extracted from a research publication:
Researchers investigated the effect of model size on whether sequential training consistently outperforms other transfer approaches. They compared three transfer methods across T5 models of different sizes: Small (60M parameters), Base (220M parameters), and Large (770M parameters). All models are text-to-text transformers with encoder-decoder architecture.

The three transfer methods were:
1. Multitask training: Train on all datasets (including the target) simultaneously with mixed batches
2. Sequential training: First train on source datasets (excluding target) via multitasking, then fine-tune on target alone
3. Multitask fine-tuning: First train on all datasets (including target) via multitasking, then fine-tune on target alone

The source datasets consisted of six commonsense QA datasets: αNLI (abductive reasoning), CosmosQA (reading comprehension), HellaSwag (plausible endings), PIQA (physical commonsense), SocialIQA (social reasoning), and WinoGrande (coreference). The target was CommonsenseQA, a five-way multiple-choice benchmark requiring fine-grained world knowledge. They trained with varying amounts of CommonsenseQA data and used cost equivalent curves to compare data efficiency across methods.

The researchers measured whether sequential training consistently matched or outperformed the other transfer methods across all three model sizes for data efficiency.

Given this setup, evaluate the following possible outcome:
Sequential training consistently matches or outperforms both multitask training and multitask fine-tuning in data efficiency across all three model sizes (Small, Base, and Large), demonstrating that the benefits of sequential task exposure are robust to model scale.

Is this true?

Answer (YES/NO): YES